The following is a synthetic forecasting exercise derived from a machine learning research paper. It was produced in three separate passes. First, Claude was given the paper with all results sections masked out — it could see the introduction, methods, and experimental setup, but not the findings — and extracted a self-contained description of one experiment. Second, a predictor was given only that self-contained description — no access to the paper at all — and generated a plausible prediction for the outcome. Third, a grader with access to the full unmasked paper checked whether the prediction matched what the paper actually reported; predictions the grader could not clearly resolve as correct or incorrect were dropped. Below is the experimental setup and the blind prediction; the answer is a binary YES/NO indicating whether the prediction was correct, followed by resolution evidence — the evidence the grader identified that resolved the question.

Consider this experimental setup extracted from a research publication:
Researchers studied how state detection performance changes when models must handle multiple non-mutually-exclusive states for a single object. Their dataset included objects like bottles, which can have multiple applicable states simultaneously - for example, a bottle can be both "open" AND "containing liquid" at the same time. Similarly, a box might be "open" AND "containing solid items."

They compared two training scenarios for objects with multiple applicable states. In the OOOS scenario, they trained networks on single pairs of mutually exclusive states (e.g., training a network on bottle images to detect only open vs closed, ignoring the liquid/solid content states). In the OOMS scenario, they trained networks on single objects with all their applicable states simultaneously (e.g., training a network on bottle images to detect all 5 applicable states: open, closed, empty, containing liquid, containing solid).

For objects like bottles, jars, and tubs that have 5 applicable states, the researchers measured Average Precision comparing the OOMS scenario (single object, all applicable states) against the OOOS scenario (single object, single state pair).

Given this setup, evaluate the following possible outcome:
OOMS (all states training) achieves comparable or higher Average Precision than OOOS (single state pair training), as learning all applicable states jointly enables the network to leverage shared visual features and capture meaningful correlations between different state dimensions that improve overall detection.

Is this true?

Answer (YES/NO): NO